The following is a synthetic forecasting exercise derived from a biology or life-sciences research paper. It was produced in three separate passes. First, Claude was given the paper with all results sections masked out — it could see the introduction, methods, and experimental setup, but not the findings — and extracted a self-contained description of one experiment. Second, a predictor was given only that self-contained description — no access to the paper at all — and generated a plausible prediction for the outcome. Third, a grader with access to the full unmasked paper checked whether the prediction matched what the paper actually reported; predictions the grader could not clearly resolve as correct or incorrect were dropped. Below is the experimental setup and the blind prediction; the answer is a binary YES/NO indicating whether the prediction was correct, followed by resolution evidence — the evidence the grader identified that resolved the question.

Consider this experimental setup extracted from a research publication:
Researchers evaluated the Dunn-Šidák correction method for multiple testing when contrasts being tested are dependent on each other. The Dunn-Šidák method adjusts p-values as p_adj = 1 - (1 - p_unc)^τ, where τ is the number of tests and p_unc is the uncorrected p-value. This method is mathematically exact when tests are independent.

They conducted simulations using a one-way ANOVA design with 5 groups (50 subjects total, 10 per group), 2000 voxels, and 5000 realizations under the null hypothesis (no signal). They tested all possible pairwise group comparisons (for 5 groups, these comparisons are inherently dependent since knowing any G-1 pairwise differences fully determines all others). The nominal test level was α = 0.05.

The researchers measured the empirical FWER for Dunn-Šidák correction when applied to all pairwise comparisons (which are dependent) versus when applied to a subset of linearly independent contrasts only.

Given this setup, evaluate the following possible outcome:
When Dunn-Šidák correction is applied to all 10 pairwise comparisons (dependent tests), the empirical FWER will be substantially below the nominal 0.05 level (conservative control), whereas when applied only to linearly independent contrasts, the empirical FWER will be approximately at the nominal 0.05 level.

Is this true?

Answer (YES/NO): YES